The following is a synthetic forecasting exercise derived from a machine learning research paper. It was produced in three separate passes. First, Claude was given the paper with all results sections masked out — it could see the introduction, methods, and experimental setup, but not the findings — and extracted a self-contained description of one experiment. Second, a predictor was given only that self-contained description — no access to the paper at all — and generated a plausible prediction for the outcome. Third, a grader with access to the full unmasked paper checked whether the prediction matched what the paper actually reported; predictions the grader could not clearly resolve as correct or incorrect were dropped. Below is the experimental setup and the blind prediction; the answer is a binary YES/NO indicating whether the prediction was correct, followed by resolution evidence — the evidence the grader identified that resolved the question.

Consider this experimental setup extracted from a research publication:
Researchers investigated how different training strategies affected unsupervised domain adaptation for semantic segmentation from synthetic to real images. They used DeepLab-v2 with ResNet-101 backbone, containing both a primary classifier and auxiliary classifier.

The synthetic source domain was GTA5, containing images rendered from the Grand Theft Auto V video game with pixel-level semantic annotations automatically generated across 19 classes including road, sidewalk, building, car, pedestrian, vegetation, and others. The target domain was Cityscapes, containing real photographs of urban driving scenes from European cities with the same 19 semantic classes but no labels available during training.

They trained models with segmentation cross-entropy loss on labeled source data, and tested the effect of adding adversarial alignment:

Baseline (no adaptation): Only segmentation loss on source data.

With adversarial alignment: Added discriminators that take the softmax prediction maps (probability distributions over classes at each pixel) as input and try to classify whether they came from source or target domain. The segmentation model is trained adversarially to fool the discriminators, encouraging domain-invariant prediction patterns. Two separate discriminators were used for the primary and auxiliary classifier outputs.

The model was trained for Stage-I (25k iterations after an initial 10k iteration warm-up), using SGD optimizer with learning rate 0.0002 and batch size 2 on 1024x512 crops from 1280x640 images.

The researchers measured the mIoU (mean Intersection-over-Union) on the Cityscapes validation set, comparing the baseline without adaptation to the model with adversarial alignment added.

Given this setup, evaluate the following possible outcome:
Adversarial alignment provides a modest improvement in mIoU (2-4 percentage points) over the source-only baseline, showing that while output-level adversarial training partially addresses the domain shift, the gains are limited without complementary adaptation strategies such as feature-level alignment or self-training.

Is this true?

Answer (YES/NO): NO